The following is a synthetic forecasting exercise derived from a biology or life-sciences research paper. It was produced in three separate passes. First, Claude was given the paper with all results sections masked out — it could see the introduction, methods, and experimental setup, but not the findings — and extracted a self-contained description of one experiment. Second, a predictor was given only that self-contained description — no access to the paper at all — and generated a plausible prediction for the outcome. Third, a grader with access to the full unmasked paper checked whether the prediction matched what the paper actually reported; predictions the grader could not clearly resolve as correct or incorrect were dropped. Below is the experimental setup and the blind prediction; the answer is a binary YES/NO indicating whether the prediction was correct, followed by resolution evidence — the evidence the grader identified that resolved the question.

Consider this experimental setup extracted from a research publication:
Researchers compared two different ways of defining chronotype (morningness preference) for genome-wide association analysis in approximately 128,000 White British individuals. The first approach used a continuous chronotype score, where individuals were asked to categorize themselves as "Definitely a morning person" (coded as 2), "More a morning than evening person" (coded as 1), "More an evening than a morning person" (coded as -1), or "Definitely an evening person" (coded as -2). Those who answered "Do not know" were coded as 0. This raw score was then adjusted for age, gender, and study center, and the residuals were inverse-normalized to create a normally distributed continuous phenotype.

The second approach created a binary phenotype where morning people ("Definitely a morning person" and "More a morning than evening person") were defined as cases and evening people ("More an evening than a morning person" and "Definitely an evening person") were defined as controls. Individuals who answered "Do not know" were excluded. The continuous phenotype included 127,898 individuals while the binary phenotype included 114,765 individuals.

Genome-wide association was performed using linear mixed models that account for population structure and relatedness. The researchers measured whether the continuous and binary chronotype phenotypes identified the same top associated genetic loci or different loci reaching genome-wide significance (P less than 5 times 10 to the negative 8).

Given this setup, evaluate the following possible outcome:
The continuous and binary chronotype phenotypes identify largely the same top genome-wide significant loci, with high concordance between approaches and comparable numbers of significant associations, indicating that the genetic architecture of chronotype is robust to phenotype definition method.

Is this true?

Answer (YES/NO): NO